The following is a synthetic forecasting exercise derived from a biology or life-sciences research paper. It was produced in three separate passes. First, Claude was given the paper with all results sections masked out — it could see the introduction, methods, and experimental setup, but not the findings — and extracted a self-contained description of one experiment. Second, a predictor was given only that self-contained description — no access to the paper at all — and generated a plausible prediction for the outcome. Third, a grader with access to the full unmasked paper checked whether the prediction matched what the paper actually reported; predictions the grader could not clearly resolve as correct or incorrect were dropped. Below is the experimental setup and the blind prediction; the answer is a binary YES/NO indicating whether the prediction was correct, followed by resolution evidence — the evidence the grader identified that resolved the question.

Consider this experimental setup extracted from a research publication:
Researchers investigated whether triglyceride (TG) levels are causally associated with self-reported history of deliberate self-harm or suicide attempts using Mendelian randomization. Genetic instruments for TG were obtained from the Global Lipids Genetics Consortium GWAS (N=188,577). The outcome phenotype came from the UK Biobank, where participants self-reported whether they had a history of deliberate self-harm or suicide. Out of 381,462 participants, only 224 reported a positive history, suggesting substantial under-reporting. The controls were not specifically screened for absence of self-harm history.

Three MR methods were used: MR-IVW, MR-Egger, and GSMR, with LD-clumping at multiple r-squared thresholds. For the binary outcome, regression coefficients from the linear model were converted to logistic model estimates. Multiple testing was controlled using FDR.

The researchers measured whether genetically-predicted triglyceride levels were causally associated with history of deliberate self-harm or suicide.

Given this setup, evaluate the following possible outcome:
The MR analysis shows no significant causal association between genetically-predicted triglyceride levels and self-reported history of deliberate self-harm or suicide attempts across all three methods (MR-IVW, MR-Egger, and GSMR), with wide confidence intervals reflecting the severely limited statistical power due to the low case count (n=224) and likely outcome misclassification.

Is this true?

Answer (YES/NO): NO